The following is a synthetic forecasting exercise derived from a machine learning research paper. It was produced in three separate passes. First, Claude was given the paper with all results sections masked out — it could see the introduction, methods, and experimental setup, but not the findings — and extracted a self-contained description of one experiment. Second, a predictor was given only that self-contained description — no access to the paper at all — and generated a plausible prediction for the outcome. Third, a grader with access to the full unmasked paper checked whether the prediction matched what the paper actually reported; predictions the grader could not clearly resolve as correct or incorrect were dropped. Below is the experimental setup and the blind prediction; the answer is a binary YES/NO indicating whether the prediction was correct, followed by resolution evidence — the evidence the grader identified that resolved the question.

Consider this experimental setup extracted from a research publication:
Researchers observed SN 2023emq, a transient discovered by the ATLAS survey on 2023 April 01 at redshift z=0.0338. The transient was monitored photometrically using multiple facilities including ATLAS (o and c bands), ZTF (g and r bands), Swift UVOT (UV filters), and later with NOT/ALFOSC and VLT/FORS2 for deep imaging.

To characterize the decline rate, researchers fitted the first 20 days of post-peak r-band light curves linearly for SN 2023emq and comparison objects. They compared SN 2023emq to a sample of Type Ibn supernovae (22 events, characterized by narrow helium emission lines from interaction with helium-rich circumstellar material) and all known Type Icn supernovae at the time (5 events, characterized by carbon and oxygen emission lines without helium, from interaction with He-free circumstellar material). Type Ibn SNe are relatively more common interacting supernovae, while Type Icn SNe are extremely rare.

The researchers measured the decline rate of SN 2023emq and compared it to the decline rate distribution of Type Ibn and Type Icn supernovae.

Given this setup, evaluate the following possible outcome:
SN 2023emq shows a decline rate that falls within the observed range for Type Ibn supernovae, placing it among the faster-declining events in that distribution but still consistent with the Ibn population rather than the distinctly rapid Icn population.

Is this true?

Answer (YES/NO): NO